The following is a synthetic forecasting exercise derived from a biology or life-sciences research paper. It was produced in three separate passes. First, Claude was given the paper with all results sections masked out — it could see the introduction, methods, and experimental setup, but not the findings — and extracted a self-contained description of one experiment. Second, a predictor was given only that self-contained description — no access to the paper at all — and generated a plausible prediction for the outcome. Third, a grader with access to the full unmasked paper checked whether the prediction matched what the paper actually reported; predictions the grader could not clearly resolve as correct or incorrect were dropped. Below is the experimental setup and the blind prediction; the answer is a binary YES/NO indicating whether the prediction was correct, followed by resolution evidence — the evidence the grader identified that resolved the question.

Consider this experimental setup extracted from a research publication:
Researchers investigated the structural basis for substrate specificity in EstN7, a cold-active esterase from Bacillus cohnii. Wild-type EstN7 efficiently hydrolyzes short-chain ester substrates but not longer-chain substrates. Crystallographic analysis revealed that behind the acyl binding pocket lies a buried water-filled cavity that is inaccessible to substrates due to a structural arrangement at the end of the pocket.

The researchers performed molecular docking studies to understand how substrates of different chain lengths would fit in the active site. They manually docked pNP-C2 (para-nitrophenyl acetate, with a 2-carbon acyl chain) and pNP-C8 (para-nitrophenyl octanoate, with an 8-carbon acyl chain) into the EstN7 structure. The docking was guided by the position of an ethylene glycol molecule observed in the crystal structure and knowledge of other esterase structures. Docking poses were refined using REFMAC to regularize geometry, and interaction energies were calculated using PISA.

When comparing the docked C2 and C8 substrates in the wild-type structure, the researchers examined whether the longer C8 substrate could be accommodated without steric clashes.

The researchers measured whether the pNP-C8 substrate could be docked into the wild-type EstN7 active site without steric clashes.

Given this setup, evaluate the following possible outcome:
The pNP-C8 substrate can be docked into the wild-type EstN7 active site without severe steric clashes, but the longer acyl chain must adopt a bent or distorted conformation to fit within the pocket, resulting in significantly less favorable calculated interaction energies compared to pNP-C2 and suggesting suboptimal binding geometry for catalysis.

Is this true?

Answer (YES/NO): NO